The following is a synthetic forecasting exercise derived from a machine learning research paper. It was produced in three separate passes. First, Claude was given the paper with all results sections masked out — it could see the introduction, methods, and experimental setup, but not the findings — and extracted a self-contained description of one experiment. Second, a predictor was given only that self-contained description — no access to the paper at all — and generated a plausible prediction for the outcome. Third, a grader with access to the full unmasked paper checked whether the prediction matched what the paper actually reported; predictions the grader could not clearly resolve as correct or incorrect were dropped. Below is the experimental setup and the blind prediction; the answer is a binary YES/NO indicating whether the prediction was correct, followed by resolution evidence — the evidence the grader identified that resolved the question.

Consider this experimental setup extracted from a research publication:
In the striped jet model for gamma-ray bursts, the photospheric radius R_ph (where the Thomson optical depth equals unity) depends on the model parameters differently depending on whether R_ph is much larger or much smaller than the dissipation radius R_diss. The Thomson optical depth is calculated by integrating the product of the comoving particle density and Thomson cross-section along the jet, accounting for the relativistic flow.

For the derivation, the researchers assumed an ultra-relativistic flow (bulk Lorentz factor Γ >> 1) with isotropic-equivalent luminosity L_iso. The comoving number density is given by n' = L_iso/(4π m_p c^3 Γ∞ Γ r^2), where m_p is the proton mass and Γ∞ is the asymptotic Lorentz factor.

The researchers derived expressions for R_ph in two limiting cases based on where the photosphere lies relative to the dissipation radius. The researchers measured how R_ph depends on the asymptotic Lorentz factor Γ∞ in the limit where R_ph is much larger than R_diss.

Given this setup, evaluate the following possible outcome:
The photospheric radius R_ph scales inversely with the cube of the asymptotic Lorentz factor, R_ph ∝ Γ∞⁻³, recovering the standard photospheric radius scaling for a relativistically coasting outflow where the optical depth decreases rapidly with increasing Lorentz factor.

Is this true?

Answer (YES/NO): YES